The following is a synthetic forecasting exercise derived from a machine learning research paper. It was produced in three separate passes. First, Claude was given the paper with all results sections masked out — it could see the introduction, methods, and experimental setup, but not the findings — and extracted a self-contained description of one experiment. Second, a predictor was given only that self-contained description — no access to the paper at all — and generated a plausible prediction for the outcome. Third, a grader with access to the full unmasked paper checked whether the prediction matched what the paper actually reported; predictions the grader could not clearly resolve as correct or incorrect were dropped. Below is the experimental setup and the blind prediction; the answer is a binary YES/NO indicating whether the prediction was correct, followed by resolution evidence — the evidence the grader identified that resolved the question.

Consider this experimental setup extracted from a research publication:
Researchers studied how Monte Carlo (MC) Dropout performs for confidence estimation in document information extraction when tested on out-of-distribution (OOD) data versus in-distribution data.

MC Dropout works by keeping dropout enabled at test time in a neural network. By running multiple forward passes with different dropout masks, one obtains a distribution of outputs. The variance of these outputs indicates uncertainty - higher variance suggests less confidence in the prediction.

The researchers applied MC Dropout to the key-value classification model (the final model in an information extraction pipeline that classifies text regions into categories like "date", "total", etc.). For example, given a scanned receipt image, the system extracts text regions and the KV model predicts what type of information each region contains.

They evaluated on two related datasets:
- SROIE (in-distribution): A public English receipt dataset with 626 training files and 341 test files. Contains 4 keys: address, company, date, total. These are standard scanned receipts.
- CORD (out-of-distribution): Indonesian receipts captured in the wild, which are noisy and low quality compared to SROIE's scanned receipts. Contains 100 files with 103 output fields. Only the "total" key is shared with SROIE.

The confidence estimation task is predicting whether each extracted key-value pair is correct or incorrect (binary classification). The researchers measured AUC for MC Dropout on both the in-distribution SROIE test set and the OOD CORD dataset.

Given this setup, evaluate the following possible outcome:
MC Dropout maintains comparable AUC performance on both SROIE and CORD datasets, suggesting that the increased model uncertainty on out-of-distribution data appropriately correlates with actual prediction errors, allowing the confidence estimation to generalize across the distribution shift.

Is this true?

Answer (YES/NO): NO